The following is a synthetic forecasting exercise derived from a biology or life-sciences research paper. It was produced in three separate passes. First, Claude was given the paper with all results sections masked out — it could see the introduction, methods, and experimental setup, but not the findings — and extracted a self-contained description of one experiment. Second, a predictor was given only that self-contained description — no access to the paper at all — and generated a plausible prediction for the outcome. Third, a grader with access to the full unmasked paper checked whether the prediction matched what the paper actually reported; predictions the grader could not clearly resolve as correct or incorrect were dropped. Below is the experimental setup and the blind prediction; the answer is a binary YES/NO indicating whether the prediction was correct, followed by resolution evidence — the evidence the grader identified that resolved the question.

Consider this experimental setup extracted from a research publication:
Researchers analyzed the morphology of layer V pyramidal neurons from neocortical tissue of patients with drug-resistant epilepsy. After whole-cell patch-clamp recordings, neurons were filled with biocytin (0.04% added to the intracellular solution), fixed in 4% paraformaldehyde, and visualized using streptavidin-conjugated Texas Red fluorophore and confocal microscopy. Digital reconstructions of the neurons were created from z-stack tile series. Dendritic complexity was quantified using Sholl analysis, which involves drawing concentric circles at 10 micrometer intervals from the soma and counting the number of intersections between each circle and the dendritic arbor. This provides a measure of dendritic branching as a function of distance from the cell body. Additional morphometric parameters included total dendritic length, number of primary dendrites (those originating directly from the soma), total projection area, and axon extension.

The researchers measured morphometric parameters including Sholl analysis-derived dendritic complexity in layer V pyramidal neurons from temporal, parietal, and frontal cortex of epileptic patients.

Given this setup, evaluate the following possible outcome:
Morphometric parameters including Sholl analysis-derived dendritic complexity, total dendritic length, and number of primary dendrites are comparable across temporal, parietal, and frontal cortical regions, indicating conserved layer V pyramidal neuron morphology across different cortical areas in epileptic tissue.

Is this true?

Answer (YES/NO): NO